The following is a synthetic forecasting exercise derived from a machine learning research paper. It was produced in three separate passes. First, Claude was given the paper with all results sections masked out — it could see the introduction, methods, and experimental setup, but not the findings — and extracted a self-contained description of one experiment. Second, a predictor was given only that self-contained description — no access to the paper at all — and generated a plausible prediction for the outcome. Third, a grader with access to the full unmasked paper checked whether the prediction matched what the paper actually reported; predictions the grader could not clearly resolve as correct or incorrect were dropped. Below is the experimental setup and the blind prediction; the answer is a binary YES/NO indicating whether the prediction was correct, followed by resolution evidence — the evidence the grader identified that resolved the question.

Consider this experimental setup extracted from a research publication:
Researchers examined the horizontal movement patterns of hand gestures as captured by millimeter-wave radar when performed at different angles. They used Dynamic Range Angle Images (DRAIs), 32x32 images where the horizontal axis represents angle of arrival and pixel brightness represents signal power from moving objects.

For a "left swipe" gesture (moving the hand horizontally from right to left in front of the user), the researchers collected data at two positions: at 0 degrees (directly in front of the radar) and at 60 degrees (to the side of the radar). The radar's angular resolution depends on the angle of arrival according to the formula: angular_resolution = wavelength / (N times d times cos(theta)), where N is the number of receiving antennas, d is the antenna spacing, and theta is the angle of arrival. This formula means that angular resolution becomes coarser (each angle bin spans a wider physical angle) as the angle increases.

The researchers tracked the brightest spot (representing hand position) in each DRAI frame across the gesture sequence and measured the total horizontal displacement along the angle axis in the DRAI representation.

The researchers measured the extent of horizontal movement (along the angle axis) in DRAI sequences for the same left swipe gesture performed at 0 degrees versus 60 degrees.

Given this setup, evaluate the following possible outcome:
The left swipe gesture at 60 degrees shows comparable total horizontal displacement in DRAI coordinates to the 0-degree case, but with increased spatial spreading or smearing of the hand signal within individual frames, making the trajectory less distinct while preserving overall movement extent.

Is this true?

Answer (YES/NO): NO